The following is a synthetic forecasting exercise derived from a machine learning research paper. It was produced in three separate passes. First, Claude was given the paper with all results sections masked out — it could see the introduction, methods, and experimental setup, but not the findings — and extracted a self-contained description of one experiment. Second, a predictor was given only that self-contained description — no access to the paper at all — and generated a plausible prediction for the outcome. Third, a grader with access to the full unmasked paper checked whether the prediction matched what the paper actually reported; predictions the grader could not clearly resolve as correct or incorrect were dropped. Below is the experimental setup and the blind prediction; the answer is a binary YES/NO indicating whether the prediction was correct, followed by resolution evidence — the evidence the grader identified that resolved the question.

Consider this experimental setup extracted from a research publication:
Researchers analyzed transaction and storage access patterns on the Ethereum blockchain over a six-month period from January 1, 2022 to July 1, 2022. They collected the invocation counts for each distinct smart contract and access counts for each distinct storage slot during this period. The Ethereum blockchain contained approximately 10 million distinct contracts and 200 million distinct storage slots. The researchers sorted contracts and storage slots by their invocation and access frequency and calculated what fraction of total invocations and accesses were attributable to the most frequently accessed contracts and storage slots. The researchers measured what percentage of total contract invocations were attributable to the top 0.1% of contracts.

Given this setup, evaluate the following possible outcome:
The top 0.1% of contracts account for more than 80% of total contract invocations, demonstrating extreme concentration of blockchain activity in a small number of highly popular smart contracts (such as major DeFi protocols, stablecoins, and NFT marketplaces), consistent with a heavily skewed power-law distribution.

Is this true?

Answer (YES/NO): NO